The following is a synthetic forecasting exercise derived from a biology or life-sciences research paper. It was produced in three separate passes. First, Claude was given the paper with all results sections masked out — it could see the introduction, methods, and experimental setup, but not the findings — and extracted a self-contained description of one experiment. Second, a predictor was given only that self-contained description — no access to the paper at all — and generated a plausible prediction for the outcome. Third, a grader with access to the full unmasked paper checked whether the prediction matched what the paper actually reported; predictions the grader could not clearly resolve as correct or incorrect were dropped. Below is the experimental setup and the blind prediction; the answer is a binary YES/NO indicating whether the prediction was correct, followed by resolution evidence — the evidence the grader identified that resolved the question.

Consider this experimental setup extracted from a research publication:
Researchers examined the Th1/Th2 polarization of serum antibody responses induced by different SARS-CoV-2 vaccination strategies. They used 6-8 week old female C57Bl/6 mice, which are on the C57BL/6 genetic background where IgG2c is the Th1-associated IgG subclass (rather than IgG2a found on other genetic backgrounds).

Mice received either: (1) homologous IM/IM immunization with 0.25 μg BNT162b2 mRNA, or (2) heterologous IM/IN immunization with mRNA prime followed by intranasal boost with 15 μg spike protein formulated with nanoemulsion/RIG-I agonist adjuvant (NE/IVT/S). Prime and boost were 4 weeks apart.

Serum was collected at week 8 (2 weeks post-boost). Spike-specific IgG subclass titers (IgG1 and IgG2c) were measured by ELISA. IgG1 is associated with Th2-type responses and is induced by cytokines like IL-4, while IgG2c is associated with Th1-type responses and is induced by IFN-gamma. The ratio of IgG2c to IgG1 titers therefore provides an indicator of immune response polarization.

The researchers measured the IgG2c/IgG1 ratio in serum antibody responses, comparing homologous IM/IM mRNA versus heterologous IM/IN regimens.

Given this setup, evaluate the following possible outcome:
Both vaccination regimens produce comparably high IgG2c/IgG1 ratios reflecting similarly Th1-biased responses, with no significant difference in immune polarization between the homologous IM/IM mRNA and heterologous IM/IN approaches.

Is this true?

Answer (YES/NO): YES